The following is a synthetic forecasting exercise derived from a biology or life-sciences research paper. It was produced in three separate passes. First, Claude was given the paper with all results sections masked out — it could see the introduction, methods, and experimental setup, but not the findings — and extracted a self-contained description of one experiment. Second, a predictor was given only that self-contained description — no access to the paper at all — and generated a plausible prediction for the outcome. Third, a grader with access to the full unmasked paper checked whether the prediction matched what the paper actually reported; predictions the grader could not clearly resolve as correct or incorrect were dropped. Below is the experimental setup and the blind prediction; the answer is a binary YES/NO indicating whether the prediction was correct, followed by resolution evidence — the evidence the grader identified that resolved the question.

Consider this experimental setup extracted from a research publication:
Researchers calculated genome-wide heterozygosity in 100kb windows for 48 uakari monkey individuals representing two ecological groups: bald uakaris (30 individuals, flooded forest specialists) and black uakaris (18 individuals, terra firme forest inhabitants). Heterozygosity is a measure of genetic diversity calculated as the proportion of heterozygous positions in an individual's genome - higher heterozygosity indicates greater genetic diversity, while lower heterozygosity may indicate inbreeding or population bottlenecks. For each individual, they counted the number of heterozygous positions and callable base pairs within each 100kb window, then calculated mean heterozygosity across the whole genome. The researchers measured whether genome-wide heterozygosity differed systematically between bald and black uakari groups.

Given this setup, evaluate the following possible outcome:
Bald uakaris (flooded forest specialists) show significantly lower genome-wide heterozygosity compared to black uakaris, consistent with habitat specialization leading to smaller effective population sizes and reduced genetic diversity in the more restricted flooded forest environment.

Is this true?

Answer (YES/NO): NO